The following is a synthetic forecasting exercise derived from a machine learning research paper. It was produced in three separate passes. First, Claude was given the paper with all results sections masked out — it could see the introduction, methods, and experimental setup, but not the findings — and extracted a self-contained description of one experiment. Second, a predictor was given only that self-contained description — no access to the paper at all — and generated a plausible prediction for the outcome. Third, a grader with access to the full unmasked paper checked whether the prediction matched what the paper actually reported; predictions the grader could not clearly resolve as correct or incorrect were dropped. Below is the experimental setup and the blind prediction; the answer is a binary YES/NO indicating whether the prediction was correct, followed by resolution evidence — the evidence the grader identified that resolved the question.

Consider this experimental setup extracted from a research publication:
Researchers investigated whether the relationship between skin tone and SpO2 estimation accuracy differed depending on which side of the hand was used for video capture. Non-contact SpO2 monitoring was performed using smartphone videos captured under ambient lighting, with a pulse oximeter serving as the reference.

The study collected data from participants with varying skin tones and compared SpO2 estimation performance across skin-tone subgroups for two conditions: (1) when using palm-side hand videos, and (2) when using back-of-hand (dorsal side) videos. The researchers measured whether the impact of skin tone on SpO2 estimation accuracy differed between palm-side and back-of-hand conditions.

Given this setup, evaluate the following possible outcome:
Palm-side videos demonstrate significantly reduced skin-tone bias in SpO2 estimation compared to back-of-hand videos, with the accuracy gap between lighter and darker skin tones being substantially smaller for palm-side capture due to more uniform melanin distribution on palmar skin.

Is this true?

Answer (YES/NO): YES